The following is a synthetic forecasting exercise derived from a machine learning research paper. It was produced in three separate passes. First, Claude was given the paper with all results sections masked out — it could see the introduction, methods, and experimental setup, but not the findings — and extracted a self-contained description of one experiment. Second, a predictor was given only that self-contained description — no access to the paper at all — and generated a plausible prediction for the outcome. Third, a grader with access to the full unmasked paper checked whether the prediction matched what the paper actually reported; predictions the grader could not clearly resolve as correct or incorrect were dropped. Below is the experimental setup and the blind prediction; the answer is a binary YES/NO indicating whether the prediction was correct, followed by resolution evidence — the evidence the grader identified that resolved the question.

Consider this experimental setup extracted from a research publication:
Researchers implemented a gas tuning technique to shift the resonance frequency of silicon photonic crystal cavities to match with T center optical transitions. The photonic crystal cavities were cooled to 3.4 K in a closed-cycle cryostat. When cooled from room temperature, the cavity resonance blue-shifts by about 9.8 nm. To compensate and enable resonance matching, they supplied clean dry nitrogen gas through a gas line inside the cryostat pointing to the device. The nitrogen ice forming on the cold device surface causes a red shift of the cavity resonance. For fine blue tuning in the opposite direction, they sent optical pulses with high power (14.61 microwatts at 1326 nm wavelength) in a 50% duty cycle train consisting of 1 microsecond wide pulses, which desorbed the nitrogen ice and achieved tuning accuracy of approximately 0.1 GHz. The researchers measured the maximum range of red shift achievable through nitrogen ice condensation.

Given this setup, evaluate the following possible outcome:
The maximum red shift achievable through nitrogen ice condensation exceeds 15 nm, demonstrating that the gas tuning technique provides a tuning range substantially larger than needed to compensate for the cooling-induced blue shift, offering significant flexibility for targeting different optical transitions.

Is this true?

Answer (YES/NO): NO